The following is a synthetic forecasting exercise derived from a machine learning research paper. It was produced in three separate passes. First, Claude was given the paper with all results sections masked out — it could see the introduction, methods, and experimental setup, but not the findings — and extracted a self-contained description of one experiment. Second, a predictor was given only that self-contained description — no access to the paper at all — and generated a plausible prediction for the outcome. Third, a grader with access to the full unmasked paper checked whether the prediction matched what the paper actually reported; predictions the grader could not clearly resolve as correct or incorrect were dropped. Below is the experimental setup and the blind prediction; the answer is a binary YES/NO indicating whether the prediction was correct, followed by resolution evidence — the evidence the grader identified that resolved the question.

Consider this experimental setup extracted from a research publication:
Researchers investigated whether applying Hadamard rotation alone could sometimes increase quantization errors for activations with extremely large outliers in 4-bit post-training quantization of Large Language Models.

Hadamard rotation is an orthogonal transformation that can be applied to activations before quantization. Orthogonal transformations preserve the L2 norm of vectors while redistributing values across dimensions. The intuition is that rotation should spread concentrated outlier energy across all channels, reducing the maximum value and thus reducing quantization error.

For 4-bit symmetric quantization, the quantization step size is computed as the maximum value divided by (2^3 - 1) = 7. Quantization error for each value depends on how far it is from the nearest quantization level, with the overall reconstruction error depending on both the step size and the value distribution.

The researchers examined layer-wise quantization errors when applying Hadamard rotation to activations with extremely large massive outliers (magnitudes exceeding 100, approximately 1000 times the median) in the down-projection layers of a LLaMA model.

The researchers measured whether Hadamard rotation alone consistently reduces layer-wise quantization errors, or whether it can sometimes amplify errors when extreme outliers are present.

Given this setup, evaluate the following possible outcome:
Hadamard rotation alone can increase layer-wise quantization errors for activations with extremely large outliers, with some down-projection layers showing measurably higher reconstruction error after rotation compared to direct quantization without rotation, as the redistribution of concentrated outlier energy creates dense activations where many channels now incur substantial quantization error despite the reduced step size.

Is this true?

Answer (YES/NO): YES